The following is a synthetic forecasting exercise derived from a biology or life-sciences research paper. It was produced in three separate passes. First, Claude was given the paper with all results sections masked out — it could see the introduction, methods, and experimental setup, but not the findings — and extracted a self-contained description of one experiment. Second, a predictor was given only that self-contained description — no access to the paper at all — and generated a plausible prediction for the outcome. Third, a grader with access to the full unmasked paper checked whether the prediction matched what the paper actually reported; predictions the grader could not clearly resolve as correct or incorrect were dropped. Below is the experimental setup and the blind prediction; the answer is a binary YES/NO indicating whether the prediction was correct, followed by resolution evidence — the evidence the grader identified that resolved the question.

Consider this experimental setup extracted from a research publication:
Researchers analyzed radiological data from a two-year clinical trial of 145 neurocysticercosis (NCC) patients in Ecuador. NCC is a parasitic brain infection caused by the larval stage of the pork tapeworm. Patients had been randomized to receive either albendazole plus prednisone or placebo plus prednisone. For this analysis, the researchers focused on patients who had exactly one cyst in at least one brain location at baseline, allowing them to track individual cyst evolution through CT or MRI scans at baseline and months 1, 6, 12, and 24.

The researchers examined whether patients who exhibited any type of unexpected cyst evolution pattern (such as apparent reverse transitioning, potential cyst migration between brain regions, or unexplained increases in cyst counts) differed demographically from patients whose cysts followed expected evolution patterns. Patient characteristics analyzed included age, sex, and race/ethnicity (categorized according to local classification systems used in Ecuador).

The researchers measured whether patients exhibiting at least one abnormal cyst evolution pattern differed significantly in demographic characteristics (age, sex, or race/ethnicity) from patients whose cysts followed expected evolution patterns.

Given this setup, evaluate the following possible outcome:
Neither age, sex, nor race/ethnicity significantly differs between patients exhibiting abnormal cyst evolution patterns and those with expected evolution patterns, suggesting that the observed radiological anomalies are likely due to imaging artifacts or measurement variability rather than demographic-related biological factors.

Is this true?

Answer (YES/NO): YES